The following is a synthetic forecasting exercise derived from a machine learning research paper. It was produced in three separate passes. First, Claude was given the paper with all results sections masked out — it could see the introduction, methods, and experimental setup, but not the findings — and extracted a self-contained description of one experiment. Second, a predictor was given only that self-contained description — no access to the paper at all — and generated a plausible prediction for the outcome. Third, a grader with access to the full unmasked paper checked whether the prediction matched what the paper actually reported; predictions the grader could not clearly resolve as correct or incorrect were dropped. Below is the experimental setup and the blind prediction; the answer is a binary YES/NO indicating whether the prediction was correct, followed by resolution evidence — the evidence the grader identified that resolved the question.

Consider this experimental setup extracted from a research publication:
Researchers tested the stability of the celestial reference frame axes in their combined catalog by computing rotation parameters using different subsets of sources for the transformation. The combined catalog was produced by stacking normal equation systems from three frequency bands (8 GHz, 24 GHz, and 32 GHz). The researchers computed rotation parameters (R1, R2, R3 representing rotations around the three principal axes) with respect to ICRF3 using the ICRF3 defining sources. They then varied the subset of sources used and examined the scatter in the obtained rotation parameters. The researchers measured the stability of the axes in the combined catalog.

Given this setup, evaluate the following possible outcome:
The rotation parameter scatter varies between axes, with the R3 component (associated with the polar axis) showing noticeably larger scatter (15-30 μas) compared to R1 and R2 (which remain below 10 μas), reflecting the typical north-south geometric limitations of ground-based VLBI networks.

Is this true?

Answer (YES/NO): NO